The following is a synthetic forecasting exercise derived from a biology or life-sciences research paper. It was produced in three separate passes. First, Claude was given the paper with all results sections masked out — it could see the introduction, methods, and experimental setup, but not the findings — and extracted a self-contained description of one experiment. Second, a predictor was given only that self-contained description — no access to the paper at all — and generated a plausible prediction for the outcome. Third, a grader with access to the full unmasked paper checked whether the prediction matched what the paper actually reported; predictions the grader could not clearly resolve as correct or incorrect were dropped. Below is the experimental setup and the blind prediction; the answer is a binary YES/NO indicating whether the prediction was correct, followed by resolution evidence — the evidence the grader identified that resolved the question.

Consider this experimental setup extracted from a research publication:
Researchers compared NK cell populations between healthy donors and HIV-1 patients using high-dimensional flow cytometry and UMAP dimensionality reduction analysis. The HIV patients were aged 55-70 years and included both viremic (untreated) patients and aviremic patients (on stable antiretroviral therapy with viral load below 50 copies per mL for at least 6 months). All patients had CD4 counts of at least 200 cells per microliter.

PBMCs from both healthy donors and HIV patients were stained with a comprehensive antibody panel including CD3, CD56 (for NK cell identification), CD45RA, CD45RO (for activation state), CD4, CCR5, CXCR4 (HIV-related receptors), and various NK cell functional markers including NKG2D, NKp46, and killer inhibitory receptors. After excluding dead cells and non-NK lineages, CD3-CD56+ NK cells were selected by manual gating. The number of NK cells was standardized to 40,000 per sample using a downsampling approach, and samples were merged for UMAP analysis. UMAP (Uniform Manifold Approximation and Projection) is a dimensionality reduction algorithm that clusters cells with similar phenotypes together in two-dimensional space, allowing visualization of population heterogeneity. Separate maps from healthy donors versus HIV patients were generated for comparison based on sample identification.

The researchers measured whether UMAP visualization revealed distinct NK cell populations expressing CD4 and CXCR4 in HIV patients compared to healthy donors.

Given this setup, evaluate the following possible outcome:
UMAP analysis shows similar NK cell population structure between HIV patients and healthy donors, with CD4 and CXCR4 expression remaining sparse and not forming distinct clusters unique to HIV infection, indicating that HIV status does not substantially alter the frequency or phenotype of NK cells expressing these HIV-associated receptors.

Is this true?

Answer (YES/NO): NO